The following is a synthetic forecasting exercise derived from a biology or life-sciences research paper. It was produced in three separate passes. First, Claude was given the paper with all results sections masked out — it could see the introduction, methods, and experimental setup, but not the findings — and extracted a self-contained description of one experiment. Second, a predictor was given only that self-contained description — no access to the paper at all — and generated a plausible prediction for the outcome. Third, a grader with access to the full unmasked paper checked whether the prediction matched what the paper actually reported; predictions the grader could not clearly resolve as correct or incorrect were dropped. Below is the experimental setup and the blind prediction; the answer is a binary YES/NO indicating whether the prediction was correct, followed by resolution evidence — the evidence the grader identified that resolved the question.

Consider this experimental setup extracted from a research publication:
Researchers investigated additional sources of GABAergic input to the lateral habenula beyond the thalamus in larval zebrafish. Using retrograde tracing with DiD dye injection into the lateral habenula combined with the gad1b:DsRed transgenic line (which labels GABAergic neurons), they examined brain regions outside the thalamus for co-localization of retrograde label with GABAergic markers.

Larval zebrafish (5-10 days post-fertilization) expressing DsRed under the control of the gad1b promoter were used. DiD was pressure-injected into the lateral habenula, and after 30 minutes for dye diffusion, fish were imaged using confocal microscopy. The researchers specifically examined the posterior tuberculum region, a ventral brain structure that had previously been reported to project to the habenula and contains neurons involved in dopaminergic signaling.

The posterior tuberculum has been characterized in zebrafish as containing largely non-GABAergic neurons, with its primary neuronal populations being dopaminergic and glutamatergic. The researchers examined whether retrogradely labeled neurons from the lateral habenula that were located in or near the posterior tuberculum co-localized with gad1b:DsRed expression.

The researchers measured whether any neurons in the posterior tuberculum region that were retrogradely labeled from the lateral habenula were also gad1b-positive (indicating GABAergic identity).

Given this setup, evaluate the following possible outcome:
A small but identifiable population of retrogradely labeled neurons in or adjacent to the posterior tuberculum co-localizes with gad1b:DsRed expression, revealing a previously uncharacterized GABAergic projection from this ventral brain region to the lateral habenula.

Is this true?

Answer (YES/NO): YES